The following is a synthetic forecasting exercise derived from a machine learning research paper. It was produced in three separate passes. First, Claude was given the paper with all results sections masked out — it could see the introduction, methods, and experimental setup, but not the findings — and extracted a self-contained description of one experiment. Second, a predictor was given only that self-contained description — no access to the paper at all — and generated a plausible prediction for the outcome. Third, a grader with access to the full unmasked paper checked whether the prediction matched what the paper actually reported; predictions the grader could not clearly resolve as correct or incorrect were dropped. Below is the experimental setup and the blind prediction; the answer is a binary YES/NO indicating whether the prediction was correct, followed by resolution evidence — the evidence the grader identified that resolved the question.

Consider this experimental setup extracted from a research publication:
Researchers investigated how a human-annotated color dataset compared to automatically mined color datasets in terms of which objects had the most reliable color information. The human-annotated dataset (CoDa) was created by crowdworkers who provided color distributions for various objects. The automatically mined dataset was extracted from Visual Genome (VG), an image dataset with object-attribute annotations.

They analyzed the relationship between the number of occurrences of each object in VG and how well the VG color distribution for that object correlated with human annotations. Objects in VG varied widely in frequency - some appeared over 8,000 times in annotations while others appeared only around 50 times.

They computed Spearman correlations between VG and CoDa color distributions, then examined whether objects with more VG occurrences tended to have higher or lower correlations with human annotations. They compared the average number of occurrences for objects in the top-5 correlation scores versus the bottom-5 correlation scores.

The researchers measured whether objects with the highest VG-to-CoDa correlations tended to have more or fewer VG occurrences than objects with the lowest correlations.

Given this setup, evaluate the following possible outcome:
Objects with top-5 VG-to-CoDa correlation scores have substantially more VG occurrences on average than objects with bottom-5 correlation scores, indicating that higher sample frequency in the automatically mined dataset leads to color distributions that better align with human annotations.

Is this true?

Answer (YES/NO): NO